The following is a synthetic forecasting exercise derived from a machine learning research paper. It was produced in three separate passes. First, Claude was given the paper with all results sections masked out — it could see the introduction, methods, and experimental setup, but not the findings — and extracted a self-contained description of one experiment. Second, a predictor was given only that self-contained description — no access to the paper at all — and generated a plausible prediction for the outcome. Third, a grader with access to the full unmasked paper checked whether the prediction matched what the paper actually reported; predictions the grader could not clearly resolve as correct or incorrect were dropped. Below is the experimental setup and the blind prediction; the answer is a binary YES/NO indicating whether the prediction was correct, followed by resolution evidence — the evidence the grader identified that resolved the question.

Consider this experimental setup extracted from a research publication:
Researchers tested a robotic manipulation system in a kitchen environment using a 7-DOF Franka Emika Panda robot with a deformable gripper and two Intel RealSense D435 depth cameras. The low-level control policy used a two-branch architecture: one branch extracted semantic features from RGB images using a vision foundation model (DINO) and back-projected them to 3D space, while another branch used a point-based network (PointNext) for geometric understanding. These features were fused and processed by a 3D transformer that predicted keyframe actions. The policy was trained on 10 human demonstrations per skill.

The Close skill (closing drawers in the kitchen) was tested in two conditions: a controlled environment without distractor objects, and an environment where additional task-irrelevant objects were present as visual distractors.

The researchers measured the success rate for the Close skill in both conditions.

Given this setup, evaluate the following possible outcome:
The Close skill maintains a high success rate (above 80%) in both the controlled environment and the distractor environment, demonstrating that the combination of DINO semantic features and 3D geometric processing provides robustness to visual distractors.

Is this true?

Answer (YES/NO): NO